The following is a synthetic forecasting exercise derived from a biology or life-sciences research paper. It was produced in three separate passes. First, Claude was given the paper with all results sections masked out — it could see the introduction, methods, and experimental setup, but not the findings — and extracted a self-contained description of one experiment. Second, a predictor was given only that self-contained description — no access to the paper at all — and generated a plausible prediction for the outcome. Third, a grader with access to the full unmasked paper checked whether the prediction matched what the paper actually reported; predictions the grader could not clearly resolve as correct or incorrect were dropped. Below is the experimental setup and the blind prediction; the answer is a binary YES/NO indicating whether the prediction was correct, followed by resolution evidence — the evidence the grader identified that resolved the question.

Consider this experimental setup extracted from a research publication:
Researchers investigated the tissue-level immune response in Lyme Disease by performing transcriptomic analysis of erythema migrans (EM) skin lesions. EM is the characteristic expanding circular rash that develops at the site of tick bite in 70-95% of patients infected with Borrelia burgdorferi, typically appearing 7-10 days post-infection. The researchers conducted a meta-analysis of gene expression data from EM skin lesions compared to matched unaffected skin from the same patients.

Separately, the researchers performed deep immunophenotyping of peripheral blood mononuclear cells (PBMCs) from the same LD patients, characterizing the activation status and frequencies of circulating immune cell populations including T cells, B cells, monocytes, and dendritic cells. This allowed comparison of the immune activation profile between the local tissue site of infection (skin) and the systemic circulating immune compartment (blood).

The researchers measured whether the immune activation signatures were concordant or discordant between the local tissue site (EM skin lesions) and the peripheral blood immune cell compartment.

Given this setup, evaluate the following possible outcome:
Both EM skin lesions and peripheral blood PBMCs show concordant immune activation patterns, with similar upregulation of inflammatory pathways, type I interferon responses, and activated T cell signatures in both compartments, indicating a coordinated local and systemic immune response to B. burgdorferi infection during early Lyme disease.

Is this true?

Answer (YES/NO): NO